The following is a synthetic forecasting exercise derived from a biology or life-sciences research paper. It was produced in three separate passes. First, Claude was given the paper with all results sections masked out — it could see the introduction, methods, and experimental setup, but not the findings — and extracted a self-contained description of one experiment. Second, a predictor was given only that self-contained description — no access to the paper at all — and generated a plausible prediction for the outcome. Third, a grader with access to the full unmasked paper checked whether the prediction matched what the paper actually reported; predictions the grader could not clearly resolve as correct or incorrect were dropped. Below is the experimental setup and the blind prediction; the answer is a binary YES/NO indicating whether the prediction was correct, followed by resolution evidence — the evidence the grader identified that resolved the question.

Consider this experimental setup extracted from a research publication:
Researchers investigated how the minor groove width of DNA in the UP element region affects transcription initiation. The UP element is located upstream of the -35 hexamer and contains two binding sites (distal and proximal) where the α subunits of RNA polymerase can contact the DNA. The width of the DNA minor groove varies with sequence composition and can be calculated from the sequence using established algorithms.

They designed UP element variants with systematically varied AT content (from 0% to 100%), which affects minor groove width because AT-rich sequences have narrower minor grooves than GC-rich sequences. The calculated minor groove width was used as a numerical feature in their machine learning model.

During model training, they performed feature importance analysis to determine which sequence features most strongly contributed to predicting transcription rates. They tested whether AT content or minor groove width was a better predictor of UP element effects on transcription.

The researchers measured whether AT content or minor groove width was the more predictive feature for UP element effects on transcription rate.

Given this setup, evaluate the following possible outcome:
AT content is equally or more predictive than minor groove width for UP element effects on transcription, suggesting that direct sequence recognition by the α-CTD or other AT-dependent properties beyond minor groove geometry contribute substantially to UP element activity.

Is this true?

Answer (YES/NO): YES